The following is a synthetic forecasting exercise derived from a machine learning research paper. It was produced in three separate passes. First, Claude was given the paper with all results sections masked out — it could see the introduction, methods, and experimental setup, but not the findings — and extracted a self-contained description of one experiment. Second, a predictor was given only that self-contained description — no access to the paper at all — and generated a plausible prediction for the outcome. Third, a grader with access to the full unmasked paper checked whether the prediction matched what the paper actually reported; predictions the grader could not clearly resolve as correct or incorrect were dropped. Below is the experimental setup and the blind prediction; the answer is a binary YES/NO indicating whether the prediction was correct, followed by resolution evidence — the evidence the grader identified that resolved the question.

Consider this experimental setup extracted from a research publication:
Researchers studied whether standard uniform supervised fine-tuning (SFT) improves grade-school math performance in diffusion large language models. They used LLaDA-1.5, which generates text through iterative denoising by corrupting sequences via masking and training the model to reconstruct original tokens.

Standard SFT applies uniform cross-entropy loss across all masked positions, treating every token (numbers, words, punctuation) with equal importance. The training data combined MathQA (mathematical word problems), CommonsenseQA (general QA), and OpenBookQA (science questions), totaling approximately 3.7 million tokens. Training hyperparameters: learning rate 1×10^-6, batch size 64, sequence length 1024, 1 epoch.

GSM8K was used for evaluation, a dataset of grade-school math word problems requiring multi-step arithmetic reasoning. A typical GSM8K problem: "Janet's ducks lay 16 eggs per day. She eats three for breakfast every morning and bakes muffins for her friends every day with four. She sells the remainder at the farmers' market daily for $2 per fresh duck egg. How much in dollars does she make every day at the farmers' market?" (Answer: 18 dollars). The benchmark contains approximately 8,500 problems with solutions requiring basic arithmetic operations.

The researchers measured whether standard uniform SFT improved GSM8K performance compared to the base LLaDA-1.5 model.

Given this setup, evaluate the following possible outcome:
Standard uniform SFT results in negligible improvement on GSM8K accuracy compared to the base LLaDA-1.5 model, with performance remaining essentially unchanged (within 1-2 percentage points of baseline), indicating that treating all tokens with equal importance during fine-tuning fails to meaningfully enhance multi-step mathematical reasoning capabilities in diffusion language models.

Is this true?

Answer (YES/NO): YES